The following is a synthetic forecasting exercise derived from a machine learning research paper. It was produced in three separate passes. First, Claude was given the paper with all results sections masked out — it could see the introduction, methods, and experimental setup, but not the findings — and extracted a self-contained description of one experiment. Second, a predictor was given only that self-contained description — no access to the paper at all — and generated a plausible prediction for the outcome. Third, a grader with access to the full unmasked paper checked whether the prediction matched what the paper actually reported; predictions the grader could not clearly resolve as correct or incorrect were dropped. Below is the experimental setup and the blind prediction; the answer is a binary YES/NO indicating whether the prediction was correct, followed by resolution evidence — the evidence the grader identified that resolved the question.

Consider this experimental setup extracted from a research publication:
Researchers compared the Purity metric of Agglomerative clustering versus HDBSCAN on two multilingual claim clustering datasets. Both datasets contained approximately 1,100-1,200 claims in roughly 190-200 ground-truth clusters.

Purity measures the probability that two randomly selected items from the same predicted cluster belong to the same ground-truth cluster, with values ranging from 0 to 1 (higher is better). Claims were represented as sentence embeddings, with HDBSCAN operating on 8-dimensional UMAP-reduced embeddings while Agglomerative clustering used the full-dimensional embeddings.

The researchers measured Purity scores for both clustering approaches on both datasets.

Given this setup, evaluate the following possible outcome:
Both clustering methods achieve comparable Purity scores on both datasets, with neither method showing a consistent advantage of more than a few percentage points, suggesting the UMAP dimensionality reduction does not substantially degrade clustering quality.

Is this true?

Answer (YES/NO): NO